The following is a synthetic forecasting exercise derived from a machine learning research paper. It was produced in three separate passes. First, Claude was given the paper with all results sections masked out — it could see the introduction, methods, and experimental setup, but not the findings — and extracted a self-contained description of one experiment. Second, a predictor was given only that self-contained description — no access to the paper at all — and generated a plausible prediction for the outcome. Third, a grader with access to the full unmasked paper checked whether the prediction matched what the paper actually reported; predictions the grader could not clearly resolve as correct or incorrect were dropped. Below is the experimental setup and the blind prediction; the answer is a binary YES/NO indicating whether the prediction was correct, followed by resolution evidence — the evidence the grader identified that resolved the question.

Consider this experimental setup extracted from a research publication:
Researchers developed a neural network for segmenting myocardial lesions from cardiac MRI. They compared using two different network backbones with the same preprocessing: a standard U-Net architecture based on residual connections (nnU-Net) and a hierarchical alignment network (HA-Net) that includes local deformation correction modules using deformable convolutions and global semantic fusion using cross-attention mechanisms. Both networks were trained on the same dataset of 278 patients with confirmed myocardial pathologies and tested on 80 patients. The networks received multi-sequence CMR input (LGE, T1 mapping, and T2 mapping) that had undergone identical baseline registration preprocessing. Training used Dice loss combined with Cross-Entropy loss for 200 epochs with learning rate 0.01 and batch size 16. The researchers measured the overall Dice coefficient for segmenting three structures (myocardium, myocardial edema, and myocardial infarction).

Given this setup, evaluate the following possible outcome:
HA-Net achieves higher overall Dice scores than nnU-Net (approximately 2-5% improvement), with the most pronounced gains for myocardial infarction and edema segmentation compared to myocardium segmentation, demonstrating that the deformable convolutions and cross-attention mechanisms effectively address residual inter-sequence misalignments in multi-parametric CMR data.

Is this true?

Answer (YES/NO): NO